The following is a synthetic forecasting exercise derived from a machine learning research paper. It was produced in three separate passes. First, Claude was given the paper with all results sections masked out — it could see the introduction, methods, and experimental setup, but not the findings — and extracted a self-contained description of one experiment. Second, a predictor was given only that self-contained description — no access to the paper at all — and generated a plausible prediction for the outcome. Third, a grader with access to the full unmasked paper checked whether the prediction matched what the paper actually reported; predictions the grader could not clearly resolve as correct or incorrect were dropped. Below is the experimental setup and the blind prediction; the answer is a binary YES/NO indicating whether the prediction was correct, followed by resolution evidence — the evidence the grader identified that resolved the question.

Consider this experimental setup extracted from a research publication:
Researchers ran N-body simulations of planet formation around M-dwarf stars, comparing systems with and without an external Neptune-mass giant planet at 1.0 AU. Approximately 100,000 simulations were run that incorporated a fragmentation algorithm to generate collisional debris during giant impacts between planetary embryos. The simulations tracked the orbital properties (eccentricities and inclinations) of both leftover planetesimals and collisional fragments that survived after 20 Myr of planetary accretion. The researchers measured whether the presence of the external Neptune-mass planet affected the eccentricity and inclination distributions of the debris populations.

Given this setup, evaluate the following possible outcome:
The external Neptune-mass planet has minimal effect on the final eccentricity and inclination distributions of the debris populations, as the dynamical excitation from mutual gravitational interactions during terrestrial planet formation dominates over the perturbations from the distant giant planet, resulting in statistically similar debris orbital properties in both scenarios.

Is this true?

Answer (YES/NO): NO